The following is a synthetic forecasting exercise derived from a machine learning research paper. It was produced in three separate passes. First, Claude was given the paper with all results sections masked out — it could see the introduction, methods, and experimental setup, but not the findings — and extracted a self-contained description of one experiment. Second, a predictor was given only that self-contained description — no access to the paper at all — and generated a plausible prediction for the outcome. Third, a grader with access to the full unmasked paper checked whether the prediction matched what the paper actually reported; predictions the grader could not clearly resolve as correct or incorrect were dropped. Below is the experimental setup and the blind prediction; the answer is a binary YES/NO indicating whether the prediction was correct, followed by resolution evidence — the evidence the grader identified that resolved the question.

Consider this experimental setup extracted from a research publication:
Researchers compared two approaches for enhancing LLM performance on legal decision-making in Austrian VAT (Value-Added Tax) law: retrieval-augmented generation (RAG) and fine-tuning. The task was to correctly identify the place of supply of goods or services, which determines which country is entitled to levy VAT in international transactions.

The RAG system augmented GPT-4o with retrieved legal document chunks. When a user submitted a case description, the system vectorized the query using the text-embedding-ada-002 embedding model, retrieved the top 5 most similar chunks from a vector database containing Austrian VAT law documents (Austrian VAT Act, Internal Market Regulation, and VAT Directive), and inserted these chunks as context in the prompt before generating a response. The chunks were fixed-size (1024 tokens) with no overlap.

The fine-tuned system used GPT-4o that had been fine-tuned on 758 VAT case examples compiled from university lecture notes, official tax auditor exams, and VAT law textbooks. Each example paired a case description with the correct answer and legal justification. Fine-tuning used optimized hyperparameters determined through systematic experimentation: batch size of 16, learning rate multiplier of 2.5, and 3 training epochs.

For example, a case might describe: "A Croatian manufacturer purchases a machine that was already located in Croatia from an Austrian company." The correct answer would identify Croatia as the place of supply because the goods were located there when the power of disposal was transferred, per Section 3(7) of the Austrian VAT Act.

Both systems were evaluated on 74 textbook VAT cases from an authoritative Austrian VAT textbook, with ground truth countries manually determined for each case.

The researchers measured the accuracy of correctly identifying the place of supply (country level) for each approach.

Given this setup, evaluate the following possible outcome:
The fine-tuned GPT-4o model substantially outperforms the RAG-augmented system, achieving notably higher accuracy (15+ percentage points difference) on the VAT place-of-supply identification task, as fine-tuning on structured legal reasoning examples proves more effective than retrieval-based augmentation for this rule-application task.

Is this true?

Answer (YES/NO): NO